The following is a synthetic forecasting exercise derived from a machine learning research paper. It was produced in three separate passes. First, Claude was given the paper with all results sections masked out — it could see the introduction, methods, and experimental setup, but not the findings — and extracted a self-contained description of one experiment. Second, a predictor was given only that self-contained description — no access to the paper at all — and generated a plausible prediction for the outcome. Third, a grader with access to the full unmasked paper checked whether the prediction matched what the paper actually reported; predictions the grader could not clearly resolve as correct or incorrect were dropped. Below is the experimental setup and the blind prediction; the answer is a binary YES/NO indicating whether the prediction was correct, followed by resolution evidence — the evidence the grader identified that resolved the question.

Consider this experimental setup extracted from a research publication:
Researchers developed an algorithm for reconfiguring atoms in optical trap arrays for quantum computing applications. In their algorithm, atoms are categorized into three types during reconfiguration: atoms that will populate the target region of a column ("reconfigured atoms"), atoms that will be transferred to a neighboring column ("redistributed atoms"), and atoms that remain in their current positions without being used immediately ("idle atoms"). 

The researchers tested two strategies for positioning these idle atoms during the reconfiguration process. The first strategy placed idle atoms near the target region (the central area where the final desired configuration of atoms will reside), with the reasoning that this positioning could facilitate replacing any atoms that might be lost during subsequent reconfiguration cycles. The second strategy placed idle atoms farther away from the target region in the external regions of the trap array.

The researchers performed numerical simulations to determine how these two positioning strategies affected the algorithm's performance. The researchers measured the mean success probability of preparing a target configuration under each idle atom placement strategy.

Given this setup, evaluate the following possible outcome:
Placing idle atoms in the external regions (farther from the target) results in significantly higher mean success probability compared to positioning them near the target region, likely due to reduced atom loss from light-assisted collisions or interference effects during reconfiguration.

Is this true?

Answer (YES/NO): NO